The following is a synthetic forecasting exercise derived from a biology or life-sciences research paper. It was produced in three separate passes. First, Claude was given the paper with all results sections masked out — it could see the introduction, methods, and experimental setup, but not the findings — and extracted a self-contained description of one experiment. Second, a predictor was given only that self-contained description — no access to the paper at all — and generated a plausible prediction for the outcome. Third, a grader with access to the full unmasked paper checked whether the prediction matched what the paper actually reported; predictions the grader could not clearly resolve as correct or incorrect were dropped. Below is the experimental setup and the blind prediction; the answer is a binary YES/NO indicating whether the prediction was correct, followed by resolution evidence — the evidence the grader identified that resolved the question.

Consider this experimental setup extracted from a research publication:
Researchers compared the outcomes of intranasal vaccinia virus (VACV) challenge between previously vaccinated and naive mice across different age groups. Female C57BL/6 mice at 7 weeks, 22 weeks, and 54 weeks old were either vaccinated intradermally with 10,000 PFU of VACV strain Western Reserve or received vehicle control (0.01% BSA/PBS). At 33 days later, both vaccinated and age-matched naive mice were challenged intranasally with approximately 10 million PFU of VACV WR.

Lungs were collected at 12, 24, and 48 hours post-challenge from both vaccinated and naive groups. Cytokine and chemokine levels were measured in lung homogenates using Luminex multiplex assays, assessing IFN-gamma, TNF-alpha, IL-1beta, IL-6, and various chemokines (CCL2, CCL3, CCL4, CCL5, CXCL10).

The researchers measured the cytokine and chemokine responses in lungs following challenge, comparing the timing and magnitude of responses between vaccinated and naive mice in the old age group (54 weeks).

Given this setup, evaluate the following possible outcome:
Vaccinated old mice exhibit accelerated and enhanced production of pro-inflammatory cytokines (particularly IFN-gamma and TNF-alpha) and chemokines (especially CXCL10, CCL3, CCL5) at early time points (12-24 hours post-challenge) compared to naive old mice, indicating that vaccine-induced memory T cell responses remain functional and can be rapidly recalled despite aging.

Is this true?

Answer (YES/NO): NO